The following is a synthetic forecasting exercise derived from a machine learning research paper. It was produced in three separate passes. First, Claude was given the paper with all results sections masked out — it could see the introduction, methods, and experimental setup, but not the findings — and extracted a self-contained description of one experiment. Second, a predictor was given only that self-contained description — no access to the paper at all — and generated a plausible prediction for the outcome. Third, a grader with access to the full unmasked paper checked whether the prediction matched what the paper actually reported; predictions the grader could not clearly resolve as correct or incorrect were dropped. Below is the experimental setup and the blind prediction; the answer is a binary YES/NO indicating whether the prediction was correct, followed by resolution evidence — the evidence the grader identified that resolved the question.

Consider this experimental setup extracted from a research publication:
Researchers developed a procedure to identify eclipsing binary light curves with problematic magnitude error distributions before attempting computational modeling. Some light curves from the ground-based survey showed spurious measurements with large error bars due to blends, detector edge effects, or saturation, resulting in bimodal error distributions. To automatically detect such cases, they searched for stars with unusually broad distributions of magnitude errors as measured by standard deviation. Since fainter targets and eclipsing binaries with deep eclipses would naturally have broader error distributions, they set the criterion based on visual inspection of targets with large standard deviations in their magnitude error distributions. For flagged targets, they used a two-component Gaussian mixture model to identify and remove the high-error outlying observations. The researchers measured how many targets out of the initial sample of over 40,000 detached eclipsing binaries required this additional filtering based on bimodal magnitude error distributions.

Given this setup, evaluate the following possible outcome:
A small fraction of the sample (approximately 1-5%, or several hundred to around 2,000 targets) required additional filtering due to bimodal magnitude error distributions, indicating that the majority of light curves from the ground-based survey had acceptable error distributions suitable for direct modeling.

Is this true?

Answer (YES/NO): NO